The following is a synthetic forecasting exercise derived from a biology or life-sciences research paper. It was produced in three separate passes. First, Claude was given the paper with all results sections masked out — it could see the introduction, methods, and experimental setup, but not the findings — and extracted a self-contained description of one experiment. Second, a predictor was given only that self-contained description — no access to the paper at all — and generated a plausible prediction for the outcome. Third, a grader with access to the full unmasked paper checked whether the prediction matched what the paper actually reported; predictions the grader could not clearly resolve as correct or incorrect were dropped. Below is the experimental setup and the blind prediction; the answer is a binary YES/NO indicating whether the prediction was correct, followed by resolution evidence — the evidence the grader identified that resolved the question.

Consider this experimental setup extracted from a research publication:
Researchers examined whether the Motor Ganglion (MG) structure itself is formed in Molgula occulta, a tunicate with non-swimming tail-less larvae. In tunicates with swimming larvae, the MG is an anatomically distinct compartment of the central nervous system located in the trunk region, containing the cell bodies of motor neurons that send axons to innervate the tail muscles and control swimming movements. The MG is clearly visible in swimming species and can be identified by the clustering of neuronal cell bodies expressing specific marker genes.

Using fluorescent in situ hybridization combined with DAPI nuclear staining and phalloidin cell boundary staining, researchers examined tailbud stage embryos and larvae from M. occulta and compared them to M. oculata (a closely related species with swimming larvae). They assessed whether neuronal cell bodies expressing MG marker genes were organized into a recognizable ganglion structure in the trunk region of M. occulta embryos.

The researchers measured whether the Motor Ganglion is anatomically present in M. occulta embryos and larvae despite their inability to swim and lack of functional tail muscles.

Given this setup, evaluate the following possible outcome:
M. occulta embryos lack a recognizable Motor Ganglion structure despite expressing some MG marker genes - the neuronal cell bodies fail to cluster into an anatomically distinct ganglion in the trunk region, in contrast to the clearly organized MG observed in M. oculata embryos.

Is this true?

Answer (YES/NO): NO